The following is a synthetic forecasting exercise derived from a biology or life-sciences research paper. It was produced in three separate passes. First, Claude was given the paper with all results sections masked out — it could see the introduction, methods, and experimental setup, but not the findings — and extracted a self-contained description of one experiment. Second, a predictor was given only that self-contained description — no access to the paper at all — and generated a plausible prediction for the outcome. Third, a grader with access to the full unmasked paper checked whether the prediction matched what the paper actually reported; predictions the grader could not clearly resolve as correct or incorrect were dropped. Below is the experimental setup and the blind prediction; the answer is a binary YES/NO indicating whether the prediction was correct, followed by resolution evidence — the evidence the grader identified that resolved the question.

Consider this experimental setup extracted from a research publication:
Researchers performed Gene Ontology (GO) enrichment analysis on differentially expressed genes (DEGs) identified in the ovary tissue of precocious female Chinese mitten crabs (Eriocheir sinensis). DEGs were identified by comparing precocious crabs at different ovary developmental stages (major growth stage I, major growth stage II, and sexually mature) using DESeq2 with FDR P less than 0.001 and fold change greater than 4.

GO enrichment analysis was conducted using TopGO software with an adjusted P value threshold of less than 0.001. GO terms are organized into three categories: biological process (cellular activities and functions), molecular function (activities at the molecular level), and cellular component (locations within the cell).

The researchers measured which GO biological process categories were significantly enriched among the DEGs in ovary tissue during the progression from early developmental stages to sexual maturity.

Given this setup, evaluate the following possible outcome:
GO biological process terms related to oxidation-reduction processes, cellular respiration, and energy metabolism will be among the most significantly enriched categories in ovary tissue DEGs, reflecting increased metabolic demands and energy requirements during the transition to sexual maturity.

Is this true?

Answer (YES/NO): NO